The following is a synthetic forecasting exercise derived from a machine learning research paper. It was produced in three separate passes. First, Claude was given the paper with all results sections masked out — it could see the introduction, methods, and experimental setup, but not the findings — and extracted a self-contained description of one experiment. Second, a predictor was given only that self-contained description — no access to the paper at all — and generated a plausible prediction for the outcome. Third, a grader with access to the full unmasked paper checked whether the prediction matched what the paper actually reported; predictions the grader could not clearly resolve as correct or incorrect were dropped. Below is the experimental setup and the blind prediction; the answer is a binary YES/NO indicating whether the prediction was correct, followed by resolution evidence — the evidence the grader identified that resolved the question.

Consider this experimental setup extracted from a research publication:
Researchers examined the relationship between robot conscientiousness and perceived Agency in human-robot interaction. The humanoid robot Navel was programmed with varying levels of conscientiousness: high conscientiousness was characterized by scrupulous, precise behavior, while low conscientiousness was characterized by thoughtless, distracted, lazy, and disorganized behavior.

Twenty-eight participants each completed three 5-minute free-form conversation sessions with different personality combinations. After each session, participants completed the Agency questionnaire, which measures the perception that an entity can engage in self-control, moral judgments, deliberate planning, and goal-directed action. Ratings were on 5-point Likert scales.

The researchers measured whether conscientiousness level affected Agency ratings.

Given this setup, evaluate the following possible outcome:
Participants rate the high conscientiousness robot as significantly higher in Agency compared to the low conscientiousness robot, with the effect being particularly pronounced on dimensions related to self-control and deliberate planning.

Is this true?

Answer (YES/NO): NO